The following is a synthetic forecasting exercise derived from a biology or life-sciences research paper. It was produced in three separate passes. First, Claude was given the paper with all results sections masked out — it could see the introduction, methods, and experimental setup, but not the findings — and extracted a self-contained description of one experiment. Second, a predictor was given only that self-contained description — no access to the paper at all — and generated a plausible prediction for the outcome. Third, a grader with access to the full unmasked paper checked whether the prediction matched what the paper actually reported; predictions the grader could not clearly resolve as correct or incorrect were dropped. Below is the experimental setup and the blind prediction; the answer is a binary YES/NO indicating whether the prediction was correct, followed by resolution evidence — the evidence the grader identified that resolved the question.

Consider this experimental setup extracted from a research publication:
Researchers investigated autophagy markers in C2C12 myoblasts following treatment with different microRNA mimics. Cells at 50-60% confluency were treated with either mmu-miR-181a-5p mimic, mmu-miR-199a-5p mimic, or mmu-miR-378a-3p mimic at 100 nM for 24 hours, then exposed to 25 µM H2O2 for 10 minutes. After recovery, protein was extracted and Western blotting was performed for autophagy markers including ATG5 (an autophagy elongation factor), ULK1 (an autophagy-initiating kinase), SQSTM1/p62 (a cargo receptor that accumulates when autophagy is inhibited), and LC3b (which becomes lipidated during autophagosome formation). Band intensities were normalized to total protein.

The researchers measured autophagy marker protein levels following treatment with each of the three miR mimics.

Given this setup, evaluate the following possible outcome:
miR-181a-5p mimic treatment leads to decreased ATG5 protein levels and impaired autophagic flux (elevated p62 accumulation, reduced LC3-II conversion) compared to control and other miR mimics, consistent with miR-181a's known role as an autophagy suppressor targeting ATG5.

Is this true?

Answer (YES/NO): NO